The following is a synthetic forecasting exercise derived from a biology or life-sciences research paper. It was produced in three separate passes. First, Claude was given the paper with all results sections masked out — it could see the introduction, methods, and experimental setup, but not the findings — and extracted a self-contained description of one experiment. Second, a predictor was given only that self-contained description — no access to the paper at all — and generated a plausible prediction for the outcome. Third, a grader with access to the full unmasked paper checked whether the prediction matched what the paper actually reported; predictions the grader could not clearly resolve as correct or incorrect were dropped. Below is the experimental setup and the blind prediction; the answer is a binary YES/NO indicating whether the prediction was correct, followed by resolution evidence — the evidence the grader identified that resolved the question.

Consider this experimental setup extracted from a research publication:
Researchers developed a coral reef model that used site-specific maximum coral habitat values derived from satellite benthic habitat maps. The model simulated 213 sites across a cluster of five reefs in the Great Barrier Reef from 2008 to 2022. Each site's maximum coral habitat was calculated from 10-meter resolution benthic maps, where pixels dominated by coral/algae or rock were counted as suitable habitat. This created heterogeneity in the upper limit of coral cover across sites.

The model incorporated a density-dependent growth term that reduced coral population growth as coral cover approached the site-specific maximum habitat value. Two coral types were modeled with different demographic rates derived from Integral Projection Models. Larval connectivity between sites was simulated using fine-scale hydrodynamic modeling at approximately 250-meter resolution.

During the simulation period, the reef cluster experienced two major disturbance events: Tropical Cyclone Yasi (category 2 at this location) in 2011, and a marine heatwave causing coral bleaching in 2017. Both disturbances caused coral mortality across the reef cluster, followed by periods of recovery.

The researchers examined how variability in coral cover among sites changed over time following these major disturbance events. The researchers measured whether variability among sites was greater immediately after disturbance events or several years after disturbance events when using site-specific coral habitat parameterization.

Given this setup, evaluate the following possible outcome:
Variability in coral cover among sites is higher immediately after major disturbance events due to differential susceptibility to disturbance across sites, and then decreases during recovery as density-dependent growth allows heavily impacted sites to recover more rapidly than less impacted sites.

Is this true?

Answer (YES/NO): NO